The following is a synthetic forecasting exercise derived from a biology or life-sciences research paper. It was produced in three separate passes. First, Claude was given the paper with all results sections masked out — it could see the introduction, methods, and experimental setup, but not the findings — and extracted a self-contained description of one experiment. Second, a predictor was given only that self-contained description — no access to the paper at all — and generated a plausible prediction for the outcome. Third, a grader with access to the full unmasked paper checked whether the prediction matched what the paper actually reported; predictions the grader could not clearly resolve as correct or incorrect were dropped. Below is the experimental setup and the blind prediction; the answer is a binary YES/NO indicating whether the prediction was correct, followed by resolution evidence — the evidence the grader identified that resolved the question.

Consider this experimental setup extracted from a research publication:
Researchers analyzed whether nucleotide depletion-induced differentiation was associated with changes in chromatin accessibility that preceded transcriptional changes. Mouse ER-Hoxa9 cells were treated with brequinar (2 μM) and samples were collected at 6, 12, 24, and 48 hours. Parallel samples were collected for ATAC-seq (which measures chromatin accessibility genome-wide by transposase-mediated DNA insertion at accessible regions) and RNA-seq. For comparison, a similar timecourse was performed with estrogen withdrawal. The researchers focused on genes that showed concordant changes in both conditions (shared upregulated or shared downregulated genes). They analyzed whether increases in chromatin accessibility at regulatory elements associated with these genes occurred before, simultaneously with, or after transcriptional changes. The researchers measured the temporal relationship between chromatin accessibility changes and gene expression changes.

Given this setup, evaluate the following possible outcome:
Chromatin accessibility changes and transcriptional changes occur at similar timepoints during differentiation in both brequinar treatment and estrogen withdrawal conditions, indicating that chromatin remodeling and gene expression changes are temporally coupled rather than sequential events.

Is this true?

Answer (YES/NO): NO